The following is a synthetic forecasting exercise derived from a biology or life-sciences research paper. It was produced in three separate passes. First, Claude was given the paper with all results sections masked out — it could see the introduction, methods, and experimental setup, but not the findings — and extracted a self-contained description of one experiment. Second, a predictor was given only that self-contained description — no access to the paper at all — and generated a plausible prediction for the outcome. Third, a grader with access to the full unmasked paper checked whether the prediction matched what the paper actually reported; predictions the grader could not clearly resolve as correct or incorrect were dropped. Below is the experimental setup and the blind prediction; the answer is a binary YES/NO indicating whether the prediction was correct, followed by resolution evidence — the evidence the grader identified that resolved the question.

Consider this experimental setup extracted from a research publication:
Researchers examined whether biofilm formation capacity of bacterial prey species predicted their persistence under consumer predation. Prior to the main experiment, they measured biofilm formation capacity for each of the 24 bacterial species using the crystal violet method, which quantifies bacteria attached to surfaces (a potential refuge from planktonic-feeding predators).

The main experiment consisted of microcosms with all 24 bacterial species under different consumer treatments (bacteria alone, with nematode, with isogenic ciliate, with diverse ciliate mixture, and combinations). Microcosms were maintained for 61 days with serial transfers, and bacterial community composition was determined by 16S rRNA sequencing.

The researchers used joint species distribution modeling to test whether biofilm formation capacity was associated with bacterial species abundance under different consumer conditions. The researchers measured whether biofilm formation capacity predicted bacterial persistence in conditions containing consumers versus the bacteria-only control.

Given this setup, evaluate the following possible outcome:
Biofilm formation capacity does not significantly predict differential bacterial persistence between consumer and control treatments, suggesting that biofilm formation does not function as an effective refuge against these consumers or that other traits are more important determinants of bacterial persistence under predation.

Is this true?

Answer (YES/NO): NO